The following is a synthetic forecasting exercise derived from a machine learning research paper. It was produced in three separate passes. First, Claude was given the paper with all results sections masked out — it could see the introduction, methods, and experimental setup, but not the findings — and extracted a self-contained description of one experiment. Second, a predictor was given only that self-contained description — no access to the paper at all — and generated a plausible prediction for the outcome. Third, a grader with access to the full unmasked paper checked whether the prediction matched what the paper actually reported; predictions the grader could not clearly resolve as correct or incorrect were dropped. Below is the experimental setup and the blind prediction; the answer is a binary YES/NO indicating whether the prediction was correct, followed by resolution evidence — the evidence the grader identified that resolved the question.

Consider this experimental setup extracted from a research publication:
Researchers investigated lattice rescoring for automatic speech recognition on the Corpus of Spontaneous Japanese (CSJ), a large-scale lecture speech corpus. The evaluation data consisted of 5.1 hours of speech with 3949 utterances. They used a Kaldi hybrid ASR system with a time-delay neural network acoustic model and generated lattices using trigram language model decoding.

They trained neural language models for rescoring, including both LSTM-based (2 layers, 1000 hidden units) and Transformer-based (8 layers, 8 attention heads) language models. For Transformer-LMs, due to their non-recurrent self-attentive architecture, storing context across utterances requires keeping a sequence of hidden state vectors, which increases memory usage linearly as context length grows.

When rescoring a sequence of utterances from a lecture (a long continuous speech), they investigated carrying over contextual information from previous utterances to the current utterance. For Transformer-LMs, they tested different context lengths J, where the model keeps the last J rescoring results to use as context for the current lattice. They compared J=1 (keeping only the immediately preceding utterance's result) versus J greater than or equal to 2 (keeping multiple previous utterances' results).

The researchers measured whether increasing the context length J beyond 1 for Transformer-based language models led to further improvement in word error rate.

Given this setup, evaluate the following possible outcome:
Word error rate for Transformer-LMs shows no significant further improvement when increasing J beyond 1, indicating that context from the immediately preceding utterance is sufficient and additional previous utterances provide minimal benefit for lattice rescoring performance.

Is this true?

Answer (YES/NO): YES